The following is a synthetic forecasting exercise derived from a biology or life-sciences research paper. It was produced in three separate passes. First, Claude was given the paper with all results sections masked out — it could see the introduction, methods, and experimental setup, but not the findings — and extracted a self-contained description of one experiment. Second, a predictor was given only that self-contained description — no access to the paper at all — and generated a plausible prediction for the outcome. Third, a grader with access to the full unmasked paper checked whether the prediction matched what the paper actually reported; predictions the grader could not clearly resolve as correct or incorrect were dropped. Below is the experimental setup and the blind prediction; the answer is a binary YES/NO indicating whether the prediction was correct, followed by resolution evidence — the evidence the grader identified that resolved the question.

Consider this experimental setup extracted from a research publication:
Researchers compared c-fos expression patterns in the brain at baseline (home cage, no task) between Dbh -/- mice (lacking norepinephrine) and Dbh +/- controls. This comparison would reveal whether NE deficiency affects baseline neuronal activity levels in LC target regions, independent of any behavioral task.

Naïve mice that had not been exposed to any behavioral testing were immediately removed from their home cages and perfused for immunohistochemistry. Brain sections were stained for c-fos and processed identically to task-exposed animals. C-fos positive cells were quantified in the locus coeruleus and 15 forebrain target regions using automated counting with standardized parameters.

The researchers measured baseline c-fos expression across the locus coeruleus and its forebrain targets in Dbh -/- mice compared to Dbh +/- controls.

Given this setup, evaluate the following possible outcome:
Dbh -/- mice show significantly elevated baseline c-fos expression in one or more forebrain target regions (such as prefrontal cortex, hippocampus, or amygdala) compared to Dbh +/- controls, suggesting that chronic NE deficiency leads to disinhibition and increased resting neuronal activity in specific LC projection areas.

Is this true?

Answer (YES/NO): NO